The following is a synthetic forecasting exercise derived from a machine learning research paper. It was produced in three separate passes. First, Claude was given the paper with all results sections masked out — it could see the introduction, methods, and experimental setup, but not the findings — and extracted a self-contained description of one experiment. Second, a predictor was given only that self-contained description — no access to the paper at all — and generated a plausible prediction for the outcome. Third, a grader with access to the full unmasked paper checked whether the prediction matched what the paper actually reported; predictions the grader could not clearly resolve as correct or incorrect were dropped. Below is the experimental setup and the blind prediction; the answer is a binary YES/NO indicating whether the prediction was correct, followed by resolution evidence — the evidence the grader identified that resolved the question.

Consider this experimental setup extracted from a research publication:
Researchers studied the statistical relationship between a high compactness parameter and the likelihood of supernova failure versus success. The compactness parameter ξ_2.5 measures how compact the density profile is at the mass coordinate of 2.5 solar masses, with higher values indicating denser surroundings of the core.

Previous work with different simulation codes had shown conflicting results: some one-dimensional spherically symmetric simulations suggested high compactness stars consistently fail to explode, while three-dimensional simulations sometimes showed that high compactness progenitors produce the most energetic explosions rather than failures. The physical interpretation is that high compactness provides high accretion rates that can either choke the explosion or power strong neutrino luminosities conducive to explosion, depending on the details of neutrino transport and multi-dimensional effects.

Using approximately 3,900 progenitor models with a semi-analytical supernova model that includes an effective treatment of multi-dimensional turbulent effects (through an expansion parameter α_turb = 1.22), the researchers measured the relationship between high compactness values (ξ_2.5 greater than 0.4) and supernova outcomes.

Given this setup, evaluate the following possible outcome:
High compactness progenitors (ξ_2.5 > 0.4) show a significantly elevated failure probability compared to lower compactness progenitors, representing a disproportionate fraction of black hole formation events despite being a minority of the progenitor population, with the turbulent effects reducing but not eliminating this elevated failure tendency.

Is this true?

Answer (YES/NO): NO